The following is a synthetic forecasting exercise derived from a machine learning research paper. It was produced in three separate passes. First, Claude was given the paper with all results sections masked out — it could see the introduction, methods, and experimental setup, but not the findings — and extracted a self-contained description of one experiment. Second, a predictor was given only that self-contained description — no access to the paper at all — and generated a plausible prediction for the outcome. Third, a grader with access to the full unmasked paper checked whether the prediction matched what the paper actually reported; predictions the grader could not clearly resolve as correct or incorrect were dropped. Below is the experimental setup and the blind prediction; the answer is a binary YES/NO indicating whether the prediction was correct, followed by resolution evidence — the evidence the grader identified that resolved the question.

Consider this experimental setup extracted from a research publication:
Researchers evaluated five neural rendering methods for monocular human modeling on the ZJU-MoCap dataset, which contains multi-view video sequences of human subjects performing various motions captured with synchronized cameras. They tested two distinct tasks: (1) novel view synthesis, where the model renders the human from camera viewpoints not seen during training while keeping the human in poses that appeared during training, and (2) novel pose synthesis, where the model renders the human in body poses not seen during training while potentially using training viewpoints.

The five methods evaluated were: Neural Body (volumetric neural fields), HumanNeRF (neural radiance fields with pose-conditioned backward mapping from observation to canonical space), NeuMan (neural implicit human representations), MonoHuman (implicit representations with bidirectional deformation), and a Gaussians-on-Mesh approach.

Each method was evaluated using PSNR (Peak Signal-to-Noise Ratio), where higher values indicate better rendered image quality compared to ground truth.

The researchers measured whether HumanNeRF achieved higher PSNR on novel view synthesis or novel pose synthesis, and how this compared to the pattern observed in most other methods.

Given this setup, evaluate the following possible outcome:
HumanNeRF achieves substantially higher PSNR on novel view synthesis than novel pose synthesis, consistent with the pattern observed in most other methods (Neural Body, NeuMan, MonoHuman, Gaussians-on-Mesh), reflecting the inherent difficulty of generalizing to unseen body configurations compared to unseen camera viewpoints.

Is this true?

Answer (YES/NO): NO